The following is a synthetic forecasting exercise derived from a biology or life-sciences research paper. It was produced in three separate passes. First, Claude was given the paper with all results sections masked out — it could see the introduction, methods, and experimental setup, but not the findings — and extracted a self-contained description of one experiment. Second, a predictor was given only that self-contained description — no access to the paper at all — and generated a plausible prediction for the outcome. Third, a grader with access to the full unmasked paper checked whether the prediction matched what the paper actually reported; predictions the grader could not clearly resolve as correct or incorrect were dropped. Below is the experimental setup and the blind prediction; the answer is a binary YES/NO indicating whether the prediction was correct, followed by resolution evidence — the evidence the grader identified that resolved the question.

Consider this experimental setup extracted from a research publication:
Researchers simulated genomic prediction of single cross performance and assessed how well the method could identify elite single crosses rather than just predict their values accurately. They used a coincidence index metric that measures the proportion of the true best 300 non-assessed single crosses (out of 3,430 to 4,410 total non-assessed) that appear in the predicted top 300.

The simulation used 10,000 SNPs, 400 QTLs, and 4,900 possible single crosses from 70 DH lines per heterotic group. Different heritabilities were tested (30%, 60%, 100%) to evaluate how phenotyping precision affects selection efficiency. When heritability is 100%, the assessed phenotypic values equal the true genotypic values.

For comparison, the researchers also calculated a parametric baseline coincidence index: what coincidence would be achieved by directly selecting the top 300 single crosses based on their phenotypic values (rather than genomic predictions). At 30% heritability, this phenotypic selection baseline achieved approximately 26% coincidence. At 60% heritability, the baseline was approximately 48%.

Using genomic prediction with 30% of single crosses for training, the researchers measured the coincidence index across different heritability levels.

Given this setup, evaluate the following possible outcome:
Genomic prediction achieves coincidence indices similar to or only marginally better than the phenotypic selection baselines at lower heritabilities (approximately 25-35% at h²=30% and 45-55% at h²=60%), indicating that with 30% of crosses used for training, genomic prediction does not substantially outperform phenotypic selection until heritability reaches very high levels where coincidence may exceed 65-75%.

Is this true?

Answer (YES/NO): NO